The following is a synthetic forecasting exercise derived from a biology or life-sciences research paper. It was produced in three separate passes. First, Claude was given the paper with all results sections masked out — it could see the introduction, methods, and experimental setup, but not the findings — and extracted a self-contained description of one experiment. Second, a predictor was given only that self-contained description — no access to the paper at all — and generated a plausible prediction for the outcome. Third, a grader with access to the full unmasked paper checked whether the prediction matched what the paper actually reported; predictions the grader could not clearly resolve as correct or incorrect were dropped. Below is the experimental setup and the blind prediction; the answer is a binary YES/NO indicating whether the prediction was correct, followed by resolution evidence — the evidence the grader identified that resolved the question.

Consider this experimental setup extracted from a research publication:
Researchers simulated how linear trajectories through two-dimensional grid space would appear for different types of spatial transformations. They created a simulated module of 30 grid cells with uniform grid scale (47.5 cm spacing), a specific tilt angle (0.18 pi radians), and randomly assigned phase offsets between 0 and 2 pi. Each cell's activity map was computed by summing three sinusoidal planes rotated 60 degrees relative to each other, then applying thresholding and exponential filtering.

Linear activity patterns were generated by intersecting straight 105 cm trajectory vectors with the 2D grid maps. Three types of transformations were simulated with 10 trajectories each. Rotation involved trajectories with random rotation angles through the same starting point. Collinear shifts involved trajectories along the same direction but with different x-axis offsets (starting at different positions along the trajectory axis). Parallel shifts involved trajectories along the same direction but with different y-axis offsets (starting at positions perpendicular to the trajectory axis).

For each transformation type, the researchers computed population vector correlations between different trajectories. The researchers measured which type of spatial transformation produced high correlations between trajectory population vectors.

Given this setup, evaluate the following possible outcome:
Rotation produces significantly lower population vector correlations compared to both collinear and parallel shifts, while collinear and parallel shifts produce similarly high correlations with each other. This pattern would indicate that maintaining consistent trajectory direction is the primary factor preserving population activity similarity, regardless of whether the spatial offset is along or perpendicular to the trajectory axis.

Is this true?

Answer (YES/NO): NO